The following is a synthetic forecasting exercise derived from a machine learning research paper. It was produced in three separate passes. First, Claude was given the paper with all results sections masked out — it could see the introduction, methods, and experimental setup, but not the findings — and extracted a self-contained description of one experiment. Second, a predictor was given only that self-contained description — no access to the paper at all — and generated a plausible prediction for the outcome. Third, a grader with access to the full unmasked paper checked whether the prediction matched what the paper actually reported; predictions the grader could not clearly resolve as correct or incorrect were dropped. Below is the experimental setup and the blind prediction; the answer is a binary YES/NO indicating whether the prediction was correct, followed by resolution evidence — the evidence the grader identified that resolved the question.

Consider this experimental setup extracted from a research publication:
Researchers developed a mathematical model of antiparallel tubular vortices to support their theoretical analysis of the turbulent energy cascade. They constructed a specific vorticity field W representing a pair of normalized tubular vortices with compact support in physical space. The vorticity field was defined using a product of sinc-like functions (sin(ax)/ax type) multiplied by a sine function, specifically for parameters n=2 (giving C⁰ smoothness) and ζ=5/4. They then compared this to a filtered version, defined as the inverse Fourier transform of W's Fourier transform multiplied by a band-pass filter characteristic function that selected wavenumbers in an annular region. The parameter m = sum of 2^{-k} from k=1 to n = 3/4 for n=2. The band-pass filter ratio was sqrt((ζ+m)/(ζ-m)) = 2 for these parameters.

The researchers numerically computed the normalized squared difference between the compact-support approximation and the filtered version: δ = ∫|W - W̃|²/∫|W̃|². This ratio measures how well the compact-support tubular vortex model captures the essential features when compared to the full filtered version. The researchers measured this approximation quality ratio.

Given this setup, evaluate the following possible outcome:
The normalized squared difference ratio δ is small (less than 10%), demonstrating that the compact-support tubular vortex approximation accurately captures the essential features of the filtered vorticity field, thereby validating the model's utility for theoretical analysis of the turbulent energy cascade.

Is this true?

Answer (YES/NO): NO